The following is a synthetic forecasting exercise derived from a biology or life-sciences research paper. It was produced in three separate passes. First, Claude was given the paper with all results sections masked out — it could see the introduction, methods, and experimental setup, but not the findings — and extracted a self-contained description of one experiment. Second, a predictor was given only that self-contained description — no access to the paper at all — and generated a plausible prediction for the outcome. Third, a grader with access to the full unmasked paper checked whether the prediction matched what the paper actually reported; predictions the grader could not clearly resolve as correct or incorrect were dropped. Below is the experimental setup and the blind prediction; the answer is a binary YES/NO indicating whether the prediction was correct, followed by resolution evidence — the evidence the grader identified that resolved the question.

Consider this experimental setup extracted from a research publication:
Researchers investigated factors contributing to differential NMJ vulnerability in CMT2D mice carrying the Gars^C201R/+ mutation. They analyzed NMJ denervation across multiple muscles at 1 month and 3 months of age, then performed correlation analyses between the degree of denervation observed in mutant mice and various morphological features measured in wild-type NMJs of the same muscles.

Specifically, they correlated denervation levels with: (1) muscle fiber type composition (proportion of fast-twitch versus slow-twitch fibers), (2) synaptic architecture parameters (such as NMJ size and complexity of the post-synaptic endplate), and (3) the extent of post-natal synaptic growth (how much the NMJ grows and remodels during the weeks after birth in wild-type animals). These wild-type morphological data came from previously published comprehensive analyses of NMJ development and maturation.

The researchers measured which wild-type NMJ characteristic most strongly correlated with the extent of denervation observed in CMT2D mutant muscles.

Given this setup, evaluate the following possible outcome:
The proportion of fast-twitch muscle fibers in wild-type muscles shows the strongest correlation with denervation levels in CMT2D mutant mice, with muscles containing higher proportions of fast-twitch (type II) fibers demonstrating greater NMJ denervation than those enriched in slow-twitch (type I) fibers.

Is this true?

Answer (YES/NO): NO